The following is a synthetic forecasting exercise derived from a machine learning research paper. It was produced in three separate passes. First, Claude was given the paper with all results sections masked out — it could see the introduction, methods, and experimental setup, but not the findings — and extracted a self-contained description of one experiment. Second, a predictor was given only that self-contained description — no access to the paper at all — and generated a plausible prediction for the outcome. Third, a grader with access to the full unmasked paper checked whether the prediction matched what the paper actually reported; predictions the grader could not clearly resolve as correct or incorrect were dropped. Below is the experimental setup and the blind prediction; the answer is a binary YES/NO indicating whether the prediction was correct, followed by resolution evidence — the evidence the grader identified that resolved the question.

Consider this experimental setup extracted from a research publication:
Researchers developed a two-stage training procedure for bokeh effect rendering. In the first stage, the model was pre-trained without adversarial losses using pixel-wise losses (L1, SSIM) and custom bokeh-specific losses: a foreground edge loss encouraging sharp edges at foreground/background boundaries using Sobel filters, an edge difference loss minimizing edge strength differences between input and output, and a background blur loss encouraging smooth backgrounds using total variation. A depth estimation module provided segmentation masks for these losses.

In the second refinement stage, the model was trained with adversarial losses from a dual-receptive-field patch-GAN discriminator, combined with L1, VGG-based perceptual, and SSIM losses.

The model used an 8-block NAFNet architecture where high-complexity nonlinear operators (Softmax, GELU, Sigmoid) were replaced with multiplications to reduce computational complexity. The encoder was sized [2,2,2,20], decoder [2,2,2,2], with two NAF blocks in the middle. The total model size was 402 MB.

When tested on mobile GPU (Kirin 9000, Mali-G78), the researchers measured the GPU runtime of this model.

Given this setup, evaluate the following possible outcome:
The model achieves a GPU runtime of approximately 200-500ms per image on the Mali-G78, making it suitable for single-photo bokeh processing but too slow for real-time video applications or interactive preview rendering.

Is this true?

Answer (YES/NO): NO